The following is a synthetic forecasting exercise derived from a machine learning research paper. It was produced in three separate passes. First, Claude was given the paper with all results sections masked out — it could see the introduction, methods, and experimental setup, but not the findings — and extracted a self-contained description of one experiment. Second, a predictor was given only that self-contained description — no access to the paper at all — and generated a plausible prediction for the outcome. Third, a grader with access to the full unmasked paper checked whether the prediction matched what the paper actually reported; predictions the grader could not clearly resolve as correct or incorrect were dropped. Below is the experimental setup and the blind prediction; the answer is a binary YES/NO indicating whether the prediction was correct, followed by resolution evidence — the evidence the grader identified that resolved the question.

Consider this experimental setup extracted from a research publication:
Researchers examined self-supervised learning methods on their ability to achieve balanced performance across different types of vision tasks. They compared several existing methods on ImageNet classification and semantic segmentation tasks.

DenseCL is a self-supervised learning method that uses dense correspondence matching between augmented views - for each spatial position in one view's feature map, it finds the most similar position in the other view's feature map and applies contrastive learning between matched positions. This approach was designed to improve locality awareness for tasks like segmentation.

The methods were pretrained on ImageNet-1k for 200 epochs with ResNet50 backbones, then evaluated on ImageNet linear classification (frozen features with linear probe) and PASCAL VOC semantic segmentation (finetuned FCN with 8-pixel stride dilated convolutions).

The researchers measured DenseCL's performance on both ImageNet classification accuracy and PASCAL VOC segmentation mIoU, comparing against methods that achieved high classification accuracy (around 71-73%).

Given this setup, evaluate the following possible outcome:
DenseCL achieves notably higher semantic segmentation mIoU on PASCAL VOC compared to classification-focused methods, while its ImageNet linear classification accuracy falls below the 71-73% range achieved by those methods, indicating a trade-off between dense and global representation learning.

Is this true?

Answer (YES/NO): YES